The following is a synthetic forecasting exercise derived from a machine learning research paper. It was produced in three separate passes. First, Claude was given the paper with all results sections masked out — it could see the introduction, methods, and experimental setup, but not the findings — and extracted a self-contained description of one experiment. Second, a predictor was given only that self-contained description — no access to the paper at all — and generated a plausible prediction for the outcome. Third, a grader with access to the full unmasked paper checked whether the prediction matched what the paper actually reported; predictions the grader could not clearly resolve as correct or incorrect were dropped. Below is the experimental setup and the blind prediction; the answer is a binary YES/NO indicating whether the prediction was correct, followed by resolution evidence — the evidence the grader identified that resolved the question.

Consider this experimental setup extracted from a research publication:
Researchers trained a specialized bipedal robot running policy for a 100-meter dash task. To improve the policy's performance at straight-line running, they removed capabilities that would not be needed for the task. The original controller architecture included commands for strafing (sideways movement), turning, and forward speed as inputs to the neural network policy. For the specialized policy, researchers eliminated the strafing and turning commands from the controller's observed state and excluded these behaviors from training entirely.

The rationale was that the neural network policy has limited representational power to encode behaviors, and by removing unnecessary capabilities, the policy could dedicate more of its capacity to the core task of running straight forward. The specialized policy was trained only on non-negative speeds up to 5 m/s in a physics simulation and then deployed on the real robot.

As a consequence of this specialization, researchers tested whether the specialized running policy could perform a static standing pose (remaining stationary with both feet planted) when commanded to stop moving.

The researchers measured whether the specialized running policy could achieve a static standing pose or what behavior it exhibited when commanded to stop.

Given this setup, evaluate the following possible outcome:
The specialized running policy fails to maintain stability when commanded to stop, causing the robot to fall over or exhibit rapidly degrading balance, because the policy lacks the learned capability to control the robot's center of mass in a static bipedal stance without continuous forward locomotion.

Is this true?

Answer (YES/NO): NO